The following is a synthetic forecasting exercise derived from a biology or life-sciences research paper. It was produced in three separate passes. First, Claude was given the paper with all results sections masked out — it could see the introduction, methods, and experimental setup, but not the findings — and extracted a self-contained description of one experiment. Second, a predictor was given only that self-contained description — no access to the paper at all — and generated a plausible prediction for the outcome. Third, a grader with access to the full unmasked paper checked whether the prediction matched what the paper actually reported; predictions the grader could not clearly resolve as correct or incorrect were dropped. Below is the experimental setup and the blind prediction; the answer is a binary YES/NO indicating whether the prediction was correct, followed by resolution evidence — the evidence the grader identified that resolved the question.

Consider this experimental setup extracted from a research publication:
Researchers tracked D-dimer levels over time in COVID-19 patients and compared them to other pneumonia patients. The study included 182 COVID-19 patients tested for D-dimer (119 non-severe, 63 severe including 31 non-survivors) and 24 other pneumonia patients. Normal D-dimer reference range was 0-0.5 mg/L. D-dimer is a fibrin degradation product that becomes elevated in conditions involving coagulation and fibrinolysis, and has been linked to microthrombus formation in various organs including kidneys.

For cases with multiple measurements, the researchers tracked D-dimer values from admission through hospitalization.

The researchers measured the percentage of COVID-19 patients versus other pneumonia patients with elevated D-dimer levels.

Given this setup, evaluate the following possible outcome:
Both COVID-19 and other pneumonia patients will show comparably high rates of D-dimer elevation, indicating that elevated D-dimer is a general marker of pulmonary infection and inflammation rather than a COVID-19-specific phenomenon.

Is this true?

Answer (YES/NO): NO